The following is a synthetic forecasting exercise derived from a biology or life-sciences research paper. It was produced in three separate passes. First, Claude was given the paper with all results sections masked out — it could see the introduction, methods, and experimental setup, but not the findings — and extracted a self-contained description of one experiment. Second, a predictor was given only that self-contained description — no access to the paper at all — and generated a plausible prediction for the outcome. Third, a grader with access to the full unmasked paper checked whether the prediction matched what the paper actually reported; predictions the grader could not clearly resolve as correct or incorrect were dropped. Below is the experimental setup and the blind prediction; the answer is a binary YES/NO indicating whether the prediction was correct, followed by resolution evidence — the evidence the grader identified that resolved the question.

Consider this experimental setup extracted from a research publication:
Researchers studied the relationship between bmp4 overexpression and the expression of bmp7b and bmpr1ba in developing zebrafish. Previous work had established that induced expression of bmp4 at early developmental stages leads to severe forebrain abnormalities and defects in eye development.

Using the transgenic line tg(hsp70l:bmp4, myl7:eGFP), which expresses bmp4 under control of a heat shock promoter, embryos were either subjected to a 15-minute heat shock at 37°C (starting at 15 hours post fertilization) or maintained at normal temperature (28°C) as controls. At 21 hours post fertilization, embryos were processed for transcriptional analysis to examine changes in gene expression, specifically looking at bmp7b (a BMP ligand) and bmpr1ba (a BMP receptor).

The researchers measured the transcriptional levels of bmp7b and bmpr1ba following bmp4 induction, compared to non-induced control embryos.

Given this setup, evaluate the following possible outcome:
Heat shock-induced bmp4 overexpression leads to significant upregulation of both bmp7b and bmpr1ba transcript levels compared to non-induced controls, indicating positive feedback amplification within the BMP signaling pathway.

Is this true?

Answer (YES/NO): NO